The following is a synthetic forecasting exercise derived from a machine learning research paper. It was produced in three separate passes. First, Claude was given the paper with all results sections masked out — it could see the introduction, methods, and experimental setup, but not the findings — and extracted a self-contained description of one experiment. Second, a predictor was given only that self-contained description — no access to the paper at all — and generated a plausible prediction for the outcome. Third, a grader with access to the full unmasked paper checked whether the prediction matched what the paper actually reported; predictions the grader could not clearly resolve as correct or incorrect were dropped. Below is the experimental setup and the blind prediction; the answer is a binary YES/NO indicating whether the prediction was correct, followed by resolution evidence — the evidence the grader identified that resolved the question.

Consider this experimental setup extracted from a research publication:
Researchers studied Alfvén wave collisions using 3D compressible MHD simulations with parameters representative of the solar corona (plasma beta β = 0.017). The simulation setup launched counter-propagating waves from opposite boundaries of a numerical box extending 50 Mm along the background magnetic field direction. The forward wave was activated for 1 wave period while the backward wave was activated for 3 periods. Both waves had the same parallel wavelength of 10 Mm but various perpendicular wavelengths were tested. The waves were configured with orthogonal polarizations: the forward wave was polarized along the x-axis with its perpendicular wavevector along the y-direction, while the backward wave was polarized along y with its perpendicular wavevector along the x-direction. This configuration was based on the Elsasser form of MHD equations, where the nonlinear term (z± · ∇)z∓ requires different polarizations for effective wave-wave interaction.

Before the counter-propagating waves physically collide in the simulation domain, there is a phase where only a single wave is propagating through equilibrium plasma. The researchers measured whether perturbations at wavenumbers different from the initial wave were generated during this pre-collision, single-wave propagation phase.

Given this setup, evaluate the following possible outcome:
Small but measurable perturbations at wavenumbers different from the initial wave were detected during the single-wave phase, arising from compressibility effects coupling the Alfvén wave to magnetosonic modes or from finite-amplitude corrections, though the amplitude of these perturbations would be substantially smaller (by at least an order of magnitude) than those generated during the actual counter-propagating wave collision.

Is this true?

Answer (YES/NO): NO